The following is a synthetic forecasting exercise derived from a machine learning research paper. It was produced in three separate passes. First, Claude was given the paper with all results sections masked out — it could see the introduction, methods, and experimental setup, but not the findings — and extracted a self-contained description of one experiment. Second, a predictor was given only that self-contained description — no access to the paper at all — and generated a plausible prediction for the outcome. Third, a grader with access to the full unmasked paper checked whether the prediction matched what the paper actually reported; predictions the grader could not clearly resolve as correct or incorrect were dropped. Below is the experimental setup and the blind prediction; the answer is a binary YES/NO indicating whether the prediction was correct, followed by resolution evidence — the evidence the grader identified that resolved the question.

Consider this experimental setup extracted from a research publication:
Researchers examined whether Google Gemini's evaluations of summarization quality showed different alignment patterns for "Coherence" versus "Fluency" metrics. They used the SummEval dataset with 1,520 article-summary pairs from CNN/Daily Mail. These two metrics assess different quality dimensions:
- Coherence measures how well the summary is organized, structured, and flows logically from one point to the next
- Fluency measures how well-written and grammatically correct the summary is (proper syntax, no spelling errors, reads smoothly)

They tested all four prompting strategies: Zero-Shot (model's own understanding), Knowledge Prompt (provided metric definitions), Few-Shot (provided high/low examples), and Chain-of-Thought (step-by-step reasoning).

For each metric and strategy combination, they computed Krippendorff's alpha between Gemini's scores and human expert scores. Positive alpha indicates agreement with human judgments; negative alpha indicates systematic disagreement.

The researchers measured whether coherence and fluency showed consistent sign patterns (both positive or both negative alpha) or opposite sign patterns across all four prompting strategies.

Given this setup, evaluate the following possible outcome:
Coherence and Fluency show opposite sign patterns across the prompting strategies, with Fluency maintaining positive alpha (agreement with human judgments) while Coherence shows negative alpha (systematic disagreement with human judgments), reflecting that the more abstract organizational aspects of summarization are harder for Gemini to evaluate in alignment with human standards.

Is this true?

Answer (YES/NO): NO